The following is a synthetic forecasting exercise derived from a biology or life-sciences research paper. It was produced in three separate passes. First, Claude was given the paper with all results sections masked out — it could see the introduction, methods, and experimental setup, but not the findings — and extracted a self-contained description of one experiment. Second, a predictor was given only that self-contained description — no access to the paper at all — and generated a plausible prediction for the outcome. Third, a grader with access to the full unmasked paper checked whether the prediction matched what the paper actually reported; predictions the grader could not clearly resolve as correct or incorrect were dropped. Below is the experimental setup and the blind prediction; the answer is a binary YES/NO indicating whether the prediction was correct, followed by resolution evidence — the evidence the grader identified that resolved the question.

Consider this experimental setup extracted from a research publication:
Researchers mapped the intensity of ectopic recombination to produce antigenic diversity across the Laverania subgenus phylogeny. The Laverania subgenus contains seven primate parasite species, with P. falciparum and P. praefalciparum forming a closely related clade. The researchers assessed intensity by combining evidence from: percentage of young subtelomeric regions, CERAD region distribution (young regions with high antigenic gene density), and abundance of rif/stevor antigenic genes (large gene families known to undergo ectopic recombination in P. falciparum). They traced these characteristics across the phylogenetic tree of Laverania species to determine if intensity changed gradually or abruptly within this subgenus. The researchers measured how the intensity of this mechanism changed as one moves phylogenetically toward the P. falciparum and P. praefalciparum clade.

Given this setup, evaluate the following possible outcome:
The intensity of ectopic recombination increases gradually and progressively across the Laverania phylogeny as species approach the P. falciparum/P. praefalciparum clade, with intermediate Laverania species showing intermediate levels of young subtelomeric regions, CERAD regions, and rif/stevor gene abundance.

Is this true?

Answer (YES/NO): YES